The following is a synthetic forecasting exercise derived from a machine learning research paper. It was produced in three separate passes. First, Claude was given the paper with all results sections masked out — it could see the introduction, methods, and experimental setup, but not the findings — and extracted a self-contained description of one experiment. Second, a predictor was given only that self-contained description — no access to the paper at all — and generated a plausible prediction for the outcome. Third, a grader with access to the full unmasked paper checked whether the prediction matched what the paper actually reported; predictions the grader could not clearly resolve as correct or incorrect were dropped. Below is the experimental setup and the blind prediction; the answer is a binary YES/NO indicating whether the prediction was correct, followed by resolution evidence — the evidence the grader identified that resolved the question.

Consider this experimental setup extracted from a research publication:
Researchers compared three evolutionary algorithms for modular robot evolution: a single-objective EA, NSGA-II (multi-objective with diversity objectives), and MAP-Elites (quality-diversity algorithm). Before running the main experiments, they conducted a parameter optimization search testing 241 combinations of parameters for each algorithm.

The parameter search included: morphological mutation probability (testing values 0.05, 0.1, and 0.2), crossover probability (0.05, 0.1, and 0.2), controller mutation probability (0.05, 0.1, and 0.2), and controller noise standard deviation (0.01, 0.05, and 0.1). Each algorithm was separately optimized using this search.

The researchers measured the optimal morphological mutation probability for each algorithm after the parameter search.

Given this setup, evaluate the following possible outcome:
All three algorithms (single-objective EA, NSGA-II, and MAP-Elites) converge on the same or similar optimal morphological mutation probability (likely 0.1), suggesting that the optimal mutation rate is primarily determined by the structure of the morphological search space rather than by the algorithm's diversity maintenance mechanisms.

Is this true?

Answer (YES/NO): NO